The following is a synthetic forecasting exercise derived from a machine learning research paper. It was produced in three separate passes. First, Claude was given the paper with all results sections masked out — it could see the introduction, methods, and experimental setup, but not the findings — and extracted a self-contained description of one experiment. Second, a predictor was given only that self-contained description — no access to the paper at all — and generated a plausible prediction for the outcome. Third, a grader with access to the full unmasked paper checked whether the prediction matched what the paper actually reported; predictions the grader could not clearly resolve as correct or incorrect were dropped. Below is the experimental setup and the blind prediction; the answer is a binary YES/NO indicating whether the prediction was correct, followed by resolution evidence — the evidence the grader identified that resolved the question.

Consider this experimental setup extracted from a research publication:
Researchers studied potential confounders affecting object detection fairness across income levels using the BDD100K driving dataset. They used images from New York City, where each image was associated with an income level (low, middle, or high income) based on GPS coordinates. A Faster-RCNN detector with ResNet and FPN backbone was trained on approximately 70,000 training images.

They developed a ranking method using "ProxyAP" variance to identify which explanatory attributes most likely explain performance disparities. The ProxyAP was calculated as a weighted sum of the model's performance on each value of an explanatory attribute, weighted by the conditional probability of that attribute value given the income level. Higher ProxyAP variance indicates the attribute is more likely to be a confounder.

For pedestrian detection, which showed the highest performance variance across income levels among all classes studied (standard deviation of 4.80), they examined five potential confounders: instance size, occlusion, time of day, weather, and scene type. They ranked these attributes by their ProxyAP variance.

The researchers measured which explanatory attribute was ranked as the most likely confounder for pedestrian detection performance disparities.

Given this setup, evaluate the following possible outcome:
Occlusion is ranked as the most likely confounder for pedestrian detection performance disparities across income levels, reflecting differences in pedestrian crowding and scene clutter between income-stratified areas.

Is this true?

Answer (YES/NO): YES